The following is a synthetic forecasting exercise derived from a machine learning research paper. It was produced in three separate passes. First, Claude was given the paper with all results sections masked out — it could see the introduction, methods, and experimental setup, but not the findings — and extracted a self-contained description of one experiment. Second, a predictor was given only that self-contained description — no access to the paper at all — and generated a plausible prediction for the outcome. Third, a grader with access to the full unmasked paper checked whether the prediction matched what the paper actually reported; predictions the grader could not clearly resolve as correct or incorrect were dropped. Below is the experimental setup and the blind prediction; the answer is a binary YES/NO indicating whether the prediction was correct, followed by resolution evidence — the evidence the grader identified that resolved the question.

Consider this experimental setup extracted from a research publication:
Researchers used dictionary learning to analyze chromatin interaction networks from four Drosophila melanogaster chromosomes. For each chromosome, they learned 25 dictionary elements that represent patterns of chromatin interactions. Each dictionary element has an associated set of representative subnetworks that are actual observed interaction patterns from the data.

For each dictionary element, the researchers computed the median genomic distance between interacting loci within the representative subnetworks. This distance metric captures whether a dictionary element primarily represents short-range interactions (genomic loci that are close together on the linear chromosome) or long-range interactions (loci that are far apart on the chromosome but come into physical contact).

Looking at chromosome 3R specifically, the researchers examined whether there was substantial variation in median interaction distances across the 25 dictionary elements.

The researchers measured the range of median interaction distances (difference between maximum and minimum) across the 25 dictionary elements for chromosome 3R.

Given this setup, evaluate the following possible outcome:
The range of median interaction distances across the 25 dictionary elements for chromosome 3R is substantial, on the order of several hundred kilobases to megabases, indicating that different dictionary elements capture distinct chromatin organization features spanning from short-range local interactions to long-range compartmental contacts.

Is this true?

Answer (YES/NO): NO